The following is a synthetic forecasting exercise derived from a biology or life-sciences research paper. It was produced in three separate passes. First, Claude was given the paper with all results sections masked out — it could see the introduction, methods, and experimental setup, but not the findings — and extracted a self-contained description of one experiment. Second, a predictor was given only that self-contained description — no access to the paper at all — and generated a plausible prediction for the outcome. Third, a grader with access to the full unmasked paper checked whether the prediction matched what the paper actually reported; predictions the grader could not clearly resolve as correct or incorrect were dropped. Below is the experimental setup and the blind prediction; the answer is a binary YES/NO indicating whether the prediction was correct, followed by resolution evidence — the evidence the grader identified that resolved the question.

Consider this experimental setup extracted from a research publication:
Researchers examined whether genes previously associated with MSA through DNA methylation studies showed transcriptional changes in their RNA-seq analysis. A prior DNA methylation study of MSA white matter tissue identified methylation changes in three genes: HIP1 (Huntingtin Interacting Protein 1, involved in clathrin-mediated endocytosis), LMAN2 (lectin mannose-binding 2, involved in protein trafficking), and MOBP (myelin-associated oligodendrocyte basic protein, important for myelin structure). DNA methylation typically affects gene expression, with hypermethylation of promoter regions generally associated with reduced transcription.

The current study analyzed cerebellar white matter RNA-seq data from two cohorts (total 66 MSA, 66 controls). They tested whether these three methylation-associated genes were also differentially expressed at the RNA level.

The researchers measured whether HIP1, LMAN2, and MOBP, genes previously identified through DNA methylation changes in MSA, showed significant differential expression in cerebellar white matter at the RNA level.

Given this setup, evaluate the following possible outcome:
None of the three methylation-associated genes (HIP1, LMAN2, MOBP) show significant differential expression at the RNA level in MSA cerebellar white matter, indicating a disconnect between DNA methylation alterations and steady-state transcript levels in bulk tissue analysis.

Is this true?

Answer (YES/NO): NO